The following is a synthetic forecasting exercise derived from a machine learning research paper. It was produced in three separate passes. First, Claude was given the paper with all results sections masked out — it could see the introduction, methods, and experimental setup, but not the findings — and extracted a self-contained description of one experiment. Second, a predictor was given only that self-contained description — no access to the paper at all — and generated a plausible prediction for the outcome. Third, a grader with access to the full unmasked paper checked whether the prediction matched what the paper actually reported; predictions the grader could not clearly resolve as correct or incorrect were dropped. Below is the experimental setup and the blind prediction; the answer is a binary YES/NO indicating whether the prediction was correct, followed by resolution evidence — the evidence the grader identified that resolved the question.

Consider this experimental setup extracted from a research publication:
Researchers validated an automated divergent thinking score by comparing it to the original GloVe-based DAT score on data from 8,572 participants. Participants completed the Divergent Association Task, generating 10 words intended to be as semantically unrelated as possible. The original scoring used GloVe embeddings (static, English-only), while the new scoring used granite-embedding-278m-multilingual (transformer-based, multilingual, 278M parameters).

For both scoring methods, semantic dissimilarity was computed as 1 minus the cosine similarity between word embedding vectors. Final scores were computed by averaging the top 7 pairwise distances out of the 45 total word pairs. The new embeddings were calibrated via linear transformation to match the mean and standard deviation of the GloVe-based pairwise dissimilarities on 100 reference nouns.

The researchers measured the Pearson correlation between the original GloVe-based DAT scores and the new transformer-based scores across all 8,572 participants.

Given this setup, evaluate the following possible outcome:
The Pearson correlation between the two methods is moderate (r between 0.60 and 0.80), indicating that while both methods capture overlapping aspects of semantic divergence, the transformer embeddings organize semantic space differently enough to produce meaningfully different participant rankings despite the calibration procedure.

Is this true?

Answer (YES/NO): YES